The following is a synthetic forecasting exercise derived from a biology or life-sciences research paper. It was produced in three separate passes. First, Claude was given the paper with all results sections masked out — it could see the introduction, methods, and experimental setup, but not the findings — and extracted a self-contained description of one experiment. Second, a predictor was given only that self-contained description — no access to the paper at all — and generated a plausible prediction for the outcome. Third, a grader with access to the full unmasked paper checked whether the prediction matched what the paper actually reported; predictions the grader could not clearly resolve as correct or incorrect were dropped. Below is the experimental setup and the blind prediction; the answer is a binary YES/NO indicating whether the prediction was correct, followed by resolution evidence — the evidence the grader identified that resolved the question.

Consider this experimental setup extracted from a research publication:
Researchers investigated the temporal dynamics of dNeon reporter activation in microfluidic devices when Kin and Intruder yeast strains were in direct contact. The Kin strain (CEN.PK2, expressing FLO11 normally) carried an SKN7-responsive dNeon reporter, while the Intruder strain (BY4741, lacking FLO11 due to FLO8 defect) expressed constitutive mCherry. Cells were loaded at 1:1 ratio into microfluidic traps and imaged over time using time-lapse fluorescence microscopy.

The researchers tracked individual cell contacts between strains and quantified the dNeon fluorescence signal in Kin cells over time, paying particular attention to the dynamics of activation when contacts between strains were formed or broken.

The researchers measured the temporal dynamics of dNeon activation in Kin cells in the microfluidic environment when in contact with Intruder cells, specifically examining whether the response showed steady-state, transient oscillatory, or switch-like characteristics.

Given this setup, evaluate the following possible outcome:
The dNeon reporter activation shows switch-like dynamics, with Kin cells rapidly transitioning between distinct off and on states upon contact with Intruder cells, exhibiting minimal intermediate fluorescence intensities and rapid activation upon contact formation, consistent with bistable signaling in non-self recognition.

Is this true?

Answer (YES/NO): NO